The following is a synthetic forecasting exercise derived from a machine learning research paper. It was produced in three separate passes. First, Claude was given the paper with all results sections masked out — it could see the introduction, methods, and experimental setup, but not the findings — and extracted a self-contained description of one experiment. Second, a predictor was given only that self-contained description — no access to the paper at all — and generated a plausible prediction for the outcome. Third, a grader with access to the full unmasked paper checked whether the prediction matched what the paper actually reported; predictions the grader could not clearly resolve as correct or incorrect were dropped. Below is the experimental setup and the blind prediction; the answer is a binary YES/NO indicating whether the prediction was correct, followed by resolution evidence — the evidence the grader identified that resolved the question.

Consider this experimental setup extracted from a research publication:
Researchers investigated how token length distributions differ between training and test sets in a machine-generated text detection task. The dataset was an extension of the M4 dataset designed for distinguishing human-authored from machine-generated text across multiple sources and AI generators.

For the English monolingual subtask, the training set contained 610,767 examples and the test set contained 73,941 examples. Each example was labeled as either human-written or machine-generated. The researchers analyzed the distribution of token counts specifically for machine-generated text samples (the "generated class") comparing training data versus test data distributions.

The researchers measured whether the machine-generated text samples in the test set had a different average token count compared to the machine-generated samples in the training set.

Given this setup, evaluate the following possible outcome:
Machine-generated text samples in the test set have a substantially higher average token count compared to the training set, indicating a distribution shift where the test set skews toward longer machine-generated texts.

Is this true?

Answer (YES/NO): YES